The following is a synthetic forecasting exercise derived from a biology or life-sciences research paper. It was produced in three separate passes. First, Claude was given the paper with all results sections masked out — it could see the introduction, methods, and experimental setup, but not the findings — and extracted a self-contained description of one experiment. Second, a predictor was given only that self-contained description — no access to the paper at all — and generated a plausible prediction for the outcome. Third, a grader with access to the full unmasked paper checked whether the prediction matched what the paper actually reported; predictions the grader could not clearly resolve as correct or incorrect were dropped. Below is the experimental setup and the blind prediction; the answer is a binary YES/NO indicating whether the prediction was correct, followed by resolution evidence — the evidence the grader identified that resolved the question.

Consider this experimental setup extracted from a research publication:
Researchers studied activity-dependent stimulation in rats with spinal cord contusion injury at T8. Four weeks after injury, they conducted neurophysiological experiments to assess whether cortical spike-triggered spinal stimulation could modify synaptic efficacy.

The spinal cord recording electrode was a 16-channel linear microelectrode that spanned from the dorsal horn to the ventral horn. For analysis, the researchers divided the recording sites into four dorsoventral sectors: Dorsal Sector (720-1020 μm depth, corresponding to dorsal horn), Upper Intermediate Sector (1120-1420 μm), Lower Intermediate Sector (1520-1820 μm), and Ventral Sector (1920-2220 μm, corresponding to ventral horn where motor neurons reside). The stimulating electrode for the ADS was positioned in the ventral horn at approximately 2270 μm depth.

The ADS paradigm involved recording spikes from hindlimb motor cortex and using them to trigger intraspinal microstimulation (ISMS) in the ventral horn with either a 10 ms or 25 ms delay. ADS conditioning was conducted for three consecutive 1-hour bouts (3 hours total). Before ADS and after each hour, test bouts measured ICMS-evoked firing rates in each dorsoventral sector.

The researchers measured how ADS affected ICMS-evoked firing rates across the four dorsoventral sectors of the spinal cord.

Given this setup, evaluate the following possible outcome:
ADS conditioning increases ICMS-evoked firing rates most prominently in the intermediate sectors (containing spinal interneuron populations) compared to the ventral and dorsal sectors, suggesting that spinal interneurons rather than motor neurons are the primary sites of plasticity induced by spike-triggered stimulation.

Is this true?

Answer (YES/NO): NO